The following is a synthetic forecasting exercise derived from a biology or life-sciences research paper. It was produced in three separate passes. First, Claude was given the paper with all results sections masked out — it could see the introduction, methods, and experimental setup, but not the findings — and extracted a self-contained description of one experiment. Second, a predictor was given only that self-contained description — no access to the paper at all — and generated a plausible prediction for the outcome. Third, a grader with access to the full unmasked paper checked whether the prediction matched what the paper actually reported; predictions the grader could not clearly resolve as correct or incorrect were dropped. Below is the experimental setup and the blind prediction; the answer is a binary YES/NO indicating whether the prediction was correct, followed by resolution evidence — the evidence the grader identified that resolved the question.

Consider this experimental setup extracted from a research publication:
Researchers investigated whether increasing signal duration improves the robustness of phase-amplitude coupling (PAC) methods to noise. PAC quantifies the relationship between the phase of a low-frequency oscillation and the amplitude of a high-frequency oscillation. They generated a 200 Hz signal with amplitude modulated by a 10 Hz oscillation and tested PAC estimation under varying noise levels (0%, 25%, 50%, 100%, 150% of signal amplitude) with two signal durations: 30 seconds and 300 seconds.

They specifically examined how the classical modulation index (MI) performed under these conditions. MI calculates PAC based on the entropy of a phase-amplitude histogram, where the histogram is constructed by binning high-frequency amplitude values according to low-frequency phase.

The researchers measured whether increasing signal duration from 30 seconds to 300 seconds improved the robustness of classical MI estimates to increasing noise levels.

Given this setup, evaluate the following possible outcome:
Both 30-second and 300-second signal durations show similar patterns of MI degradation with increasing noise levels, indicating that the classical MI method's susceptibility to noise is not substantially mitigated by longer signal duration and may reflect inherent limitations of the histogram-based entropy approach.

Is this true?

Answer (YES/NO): YES